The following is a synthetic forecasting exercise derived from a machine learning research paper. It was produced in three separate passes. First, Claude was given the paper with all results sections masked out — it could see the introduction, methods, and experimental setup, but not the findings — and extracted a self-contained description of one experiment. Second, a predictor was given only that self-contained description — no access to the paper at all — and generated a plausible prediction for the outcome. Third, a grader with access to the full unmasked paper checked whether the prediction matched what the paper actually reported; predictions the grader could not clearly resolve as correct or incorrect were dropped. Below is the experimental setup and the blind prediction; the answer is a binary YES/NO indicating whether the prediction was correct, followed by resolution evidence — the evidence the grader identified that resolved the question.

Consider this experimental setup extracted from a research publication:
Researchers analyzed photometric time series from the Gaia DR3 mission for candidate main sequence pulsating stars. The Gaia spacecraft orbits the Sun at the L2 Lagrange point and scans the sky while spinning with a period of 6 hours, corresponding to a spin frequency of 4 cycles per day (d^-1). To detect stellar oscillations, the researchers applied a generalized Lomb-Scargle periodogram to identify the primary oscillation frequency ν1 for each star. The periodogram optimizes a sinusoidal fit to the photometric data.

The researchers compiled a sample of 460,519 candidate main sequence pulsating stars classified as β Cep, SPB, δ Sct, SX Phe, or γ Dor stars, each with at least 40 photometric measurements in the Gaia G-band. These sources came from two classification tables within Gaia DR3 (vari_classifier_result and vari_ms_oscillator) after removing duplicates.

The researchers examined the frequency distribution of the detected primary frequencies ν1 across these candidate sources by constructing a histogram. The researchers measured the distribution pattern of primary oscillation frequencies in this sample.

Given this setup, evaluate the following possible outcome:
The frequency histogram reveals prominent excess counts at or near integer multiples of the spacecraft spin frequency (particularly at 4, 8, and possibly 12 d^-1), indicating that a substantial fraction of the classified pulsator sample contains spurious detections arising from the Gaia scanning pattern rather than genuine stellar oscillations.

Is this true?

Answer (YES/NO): YES